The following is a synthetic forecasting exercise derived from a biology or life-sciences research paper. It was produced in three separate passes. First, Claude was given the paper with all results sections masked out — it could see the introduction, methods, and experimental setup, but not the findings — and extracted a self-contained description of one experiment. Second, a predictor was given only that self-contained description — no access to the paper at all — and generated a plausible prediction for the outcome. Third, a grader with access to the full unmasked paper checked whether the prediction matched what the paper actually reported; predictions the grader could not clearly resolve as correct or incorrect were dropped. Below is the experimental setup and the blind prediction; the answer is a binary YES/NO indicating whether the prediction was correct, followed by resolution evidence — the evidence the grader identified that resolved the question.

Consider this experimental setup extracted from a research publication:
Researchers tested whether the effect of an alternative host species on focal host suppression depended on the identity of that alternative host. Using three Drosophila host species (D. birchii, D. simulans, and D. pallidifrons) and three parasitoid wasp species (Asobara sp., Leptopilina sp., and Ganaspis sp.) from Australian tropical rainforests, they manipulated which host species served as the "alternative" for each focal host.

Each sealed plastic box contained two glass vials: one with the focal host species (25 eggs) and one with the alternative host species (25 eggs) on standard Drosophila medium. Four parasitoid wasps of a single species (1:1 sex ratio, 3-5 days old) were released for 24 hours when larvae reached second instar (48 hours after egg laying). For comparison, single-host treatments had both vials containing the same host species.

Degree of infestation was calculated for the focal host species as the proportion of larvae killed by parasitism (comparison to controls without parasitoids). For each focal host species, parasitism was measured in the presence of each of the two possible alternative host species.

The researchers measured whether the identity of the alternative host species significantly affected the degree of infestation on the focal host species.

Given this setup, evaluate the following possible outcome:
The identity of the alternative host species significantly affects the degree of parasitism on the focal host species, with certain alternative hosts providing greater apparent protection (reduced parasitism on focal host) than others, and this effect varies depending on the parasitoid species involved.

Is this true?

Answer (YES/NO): NO